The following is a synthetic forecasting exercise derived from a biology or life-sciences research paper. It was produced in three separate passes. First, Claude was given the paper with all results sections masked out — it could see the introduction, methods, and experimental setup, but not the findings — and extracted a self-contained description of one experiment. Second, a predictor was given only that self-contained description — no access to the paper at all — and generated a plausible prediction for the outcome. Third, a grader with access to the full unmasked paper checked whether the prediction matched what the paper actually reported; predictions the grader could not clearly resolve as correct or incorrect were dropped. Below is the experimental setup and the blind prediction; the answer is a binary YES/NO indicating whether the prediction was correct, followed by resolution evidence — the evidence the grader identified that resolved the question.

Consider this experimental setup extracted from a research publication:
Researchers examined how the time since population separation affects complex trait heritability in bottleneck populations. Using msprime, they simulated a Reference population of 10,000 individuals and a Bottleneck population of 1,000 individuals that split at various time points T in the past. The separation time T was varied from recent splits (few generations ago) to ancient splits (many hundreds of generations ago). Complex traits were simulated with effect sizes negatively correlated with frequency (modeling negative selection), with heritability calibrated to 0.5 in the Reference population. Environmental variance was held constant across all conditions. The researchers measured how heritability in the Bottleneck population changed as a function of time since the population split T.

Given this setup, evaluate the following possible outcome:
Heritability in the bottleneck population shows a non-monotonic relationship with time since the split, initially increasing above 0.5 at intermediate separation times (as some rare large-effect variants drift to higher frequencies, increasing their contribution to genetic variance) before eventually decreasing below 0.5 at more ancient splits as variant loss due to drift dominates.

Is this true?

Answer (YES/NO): NO